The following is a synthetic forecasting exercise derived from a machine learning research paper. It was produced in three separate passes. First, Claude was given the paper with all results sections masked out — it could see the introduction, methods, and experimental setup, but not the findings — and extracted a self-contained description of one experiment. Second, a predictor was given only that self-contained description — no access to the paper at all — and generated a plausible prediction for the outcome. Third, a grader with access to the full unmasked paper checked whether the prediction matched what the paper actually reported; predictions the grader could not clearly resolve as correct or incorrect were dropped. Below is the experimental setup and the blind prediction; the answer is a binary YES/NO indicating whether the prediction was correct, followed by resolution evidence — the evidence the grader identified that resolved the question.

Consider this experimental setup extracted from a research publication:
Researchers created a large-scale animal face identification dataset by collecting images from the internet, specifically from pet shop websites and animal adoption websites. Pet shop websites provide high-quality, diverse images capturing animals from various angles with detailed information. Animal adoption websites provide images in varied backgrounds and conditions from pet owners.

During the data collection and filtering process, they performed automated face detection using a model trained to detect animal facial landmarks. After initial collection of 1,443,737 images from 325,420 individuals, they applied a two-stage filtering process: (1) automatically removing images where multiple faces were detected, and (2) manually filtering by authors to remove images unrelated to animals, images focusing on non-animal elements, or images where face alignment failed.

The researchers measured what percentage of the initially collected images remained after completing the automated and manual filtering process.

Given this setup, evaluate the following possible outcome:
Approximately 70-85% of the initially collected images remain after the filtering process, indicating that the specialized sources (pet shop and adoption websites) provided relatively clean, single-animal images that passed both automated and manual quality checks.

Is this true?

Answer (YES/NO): YES